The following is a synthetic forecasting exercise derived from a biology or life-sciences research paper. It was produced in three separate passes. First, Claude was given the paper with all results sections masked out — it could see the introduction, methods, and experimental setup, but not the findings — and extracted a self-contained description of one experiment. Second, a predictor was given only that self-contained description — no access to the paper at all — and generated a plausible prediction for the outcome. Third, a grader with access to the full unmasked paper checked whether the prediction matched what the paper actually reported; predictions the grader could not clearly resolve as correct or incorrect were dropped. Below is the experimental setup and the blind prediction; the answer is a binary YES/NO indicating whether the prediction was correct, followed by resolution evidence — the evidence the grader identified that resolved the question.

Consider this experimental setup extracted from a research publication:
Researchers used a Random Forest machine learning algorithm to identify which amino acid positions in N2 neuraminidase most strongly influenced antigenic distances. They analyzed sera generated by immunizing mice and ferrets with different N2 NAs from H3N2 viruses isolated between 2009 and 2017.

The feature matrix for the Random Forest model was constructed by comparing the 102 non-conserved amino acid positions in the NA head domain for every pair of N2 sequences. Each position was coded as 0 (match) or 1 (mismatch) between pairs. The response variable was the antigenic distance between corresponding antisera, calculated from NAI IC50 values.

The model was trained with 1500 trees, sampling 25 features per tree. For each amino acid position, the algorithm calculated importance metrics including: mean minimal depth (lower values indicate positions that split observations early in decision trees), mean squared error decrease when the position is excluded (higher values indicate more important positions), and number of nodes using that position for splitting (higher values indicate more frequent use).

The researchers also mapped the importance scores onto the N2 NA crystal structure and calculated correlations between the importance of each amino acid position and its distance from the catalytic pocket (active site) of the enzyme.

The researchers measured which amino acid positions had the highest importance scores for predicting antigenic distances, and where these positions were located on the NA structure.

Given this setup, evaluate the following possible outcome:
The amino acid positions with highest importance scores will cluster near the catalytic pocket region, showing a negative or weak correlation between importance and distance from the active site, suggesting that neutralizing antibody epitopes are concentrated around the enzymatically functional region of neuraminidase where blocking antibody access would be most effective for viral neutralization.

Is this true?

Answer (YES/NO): YES